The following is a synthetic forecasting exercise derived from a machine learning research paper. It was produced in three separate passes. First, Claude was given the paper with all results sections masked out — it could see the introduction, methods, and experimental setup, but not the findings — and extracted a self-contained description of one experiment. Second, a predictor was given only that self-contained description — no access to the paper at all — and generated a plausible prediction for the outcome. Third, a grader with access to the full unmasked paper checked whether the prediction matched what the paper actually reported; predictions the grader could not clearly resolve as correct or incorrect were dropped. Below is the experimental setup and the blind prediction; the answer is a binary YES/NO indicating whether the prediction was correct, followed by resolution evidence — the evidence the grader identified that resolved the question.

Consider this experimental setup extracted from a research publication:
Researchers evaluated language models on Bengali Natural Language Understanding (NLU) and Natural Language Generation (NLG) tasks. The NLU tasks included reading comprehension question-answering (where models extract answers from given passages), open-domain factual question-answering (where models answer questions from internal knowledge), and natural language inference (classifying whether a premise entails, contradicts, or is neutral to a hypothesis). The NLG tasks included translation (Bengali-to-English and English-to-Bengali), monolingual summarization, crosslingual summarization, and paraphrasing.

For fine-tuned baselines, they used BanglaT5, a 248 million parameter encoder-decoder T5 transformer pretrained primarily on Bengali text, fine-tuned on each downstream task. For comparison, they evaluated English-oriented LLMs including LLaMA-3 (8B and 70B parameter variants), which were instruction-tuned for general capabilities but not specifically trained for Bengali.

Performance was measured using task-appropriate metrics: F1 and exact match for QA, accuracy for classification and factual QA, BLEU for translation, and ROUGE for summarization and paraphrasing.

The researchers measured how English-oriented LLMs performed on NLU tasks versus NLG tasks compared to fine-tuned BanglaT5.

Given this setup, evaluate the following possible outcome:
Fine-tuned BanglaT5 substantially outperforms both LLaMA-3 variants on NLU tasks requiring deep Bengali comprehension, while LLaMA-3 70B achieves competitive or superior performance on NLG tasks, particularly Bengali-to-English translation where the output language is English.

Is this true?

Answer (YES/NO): NO